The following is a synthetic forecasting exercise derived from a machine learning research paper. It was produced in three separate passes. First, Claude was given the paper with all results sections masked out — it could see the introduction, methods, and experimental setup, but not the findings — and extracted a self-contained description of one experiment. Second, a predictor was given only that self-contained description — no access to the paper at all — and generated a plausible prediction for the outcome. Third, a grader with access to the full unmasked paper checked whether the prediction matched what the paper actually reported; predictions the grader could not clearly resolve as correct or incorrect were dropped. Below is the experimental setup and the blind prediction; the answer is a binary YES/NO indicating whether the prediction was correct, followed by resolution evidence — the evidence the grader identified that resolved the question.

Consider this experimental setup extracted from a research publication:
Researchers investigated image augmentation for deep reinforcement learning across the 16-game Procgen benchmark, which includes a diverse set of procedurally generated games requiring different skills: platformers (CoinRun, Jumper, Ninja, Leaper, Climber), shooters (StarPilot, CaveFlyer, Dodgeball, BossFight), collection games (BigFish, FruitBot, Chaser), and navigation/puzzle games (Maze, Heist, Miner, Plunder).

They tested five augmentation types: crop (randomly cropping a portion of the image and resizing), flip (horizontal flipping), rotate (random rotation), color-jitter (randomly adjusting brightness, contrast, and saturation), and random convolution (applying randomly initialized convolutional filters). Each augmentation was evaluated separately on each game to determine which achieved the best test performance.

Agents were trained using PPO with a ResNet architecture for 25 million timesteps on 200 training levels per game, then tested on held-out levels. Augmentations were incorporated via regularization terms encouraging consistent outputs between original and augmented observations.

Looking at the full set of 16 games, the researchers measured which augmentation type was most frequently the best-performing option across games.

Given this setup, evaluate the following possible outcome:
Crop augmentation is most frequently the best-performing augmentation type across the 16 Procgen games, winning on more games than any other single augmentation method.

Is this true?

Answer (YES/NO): YES